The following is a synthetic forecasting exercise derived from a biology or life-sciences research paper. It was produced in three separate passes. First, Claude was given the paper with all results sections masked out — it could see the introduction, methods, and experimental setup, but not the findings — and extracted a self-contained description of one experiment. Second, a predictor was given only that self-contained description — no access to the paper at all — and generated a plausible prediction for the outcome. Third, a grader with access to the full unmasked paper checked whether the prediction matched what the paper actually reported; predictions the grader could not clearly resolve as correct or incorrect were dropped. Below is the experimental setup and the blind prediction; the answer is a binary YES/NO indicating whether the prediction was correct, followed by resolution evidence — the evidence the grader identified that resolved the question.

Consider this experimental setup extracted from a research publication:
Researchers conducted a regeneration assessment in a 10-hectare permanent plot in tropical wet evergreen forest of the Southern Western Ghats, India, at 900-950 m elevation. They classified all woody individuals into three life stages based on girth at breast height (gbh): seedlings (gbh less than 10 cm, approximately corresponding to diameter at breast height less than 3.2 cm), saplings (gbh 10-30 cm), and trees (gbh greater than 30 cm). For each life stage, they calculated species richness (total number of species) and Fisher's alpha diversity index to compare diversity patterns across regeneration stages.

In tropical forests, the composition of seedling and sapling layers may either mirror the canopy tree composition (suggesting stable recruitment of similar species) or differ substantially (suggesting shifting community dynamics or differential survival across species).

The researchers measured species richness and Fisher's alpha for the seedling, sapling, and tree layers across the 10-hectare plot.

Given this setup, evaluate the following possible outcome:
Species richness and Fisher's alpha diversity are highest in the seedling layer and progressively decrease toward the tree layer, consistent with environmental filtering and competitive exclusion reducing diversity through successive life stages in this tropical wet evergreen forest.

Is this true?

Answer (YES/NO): NO